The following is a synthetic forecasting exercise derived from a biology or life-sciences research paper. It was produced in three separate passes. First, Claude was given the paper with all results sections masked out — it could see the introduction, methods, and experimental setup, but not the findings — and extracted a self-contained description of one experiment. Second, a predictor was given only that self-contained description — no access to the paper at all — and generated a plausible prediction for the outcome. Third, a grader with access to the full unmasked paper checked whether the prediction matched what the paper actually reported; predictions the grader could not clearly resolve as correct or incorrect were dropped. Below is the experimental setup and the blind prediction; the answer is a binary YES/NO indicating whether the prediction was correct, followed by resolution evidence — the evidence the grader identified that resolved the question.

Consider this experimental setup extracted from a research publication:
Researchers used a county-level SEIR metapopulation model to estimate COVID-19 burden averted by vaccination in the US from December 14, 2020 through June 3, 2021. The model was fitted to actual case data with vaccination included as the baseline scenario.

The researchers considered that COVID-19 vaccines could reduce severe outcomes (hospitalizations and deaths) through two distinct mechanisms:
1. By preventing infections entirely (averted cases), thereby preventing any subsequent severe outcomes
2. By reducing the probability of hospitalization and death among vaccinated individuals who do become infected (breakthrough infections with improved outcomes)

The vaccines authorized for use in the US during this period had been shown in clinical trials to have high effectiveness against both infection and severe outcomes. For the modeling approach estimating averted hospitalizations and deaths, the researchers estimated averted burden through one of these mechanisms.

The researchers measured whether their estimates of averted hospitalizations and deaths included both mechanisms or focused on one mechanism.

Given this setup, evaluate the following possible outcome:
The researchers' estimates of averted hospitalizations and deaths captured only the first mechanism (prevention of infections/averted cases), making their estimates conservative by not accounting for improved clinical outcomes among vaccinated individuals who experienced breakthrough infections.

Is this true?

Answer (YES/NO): YES